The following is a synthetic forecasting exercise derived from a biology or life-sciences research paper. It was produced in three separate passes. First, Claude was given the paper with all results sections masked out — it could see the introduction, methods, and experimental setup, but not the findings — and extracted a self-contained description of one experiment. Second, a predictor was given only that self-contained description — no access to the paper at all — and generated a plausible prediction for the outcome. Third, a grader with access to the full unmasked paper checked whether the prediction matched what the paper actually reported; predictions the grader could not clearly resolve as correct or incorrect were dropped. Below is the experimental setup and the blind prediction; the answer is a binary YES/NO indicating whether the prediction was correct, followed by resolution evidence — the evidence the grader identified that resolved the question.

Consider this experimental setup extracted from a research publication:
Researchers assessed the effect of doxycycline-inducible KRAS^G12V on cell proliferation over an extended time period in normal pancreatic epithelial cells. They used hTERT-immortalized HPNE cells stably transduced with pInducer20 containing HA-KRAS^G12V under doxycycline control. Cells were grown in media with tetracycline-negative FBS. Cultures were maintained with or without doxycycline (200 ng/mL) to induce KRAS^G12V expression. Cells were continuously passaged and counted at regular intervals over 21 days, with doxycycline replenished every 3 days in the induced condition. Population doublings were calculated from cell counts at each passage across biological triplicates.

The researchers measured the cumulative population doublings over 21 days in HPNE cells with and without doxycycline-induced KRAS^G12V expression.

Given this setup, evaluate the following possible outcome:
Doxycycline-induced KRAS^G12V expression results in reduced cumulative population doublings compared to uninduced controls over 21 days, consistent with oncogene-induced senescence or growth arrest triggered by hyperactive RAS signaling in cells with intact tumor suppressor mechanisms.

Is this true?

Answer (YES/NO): NO